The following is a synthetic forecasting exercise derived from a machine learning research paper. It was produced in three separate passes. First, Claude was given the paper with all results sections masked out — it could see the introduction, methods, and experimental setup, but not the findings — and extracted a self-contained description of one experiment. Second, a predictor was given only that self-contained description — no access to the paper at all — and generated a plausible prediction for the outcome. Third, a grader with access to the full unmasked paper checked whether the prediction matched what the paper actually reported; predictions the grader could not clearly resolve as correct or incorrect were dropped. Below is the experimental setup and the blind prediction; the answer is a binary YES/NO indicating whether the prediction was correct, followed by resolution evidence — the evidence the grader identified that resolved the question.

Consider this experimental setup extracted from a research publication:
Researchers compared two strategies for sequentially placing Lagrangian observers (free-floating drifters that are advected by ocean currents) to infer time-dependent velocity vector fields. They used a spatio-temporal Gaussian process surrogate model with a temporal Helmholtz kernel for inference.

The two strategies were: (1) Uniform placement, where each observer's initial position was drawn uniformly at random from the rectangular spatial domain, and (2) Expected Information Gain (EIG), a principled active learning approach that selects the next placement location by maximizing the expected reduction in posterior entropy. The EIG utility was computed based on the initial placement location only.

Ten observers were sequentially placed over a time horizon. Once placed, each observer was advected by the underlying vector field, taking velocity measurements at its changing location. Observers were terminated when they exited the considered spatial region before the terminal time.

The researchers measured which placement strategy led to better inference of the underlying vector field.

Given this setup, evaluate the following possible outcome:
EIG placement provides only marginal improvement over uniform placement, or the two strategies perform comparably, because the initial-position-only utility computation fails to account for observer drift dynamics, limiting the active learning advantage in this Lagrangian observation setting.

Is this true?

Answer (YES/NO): NO